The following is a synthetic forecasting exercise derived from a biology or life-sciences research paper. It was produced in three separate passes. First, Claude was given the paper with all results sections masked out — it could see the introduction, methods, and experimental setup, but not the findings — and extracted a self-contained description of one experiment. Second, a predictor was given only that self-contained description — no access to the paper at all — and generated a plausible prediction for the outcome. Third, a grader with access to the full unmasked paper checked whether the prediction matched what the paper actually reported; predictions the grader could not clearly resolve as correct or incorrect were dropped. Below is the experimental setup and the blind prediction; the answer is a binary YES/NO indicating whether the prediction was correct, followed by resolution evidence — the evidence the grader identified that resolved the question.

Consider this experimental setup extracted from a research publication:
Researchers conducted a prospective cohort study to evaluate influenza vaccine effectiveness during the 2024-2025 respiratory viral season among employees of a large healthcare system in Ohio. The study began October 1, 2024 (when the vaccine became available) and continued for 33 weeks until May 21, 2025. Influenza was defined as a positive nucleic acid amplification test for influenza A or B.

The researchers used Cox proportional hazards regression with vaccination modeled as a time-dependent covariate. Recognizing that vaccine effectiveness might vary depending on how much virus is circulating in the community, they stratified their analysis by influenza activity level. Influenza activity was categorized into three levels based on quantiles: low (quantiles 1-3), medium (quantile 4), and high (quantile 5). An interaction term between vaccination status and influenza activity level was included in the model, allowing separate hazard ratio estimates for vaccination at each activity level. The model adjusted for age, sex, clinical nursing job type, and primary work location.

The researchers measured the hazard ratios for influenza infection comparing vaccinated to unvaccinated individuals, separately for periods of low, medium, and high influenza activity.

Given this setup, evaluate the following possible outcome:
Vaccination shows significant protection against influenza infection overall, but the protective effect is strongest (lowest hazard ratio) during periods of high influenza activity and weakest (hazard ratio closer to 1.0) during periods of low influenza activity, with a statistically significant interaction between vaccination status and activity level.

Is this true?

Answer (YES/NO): NO